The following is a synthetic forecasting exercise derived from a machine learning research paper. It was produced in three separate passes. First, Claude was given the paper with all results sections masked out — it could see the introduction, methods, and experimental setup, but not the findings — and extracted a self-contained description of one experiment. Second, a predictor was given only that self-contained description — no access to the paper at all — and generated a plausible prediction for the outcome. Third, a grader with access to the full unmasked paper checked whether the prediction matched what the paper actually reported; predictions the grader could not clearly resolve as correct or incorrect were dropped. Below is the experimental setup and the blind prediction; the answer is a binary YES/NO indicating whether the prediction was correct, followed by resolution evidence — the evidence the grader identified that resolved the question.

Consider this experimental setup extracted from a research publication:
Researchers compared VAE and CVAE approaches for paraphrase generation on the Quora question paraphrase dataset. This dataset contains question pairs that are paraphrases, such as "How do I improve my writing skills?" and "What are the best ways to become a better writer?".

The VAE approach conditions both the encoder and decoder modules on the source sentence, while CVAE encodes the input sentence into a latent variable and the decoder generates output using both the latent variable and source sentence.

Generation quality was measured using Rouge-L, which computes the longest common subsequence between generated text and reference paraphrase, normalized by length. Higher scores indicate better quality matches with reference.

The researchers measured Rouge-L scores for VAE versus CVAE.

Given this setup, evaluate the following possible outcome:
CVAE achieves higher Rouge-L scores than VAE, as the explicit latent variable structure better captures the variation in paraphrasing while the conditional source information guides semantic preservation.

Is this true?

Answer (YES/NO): NO